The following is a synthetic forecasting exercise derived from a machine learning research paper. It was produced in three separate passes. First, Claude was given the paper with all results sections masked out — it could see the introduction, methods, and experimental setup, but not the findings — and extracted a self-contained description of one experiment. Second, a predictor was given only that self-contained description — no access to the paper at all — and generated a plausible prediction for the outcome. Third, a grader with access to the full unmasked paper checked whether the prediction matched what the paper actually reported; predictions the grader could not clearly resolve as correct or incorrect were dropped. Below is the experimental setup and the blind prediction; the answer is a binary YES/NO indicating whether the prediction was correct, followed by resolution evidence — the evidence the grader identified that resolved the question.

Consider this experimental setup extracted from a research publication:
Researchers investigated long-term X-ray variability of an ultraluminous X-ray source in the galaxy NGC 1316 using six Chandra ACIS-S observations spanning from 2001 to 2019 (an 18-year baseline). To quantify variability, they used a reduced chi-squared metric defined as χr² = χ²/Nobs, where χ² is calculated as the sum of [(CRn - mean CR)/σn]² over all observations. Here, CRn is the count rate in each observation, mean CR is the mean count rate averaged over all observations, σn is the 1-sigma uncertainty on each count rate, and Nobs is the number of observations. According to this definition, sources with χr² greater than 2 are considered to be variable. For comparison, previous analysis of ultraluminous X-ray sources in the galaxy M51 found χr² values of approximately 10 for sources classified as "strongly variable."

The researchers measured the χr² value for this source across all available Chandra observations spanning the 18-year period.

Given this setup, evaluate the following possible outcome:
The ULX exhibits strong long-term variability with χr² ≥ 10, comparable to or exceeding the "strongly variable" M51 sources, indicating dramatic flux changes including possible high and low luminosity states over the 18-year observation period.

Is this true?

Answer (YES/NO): NO